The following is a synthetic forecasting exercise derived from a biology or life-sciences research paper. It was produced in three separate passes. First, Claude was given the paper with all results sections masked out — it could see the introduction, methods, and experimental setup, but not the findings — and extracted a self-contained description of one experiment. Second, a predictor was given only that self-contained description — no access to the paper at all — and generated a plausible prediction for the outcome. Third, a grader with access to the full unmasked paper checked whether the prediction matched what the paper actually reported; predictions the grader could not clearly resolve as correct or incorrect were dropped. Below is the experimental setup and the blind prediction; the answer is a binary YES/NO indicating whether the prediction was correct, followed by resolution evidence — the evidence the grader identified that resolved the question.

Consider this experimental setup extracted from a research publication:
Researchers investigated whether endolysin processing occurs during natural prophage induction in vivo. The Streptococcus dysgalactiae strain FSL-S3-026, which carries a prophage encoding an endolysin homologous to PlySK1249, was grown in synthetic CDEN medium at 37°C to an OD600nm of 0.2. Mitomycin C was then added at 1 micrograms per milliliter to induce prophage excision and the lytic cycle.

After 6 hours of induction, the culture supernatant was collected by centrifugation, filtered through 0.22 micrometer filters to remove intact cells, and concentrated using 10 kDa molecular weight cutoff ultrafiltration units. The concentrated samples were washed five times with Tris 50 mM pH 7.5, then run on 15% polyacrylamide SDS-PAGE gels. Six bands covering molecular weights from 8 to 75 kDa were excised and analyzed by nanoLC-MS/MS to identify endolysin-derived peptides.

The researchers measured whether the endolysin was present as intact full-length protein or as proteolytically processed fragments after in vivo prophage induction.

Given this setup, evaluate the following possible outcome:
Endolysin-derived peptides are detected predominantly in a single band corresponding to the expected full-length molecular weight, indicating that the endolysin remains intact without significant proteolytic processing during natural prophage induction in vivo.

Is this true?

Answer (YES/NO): NO